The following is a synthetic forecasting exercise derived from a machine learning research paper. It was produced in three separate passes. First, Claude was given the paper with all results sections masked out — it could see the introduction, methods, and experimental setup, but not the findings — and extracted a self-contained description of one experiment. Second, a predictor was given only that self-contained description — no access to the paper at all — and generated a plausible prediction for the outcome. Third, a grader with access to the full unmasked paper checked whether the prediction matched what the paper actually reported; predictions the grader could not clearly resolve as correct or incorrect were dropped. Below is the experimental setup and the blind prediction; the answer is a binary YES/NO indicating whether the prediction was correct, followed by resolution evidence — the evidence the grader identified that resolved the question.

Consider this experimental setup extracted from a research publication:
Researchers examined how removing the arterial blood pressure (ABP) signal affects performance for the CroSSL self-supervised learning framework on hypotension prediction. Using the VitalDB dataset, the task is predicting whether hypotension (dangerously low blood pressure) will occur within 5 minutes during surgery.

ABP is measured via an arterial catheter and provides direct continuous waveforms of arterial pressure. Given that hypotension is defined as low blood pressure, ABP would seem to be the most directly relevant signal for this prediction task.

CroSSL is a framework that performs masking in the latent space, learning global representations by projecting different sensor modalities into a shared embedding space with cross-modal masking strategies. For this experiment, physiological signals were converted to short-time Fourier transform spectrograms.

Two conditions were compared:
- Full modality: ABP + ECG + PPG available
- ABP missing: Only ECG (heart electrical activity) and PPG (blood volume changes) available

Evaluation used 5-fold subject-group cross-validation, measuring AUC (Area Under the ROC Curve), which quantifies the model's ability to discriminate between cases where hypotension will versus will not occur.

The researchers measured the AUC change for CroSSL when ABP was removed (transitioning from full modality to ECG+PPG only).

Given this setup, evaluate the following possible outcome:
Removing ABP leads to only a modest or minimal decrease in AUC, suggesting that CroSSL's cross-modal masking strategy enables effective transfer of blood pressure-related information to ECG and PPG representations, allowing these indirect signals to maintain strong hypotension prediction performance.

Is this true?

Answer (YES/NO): NO